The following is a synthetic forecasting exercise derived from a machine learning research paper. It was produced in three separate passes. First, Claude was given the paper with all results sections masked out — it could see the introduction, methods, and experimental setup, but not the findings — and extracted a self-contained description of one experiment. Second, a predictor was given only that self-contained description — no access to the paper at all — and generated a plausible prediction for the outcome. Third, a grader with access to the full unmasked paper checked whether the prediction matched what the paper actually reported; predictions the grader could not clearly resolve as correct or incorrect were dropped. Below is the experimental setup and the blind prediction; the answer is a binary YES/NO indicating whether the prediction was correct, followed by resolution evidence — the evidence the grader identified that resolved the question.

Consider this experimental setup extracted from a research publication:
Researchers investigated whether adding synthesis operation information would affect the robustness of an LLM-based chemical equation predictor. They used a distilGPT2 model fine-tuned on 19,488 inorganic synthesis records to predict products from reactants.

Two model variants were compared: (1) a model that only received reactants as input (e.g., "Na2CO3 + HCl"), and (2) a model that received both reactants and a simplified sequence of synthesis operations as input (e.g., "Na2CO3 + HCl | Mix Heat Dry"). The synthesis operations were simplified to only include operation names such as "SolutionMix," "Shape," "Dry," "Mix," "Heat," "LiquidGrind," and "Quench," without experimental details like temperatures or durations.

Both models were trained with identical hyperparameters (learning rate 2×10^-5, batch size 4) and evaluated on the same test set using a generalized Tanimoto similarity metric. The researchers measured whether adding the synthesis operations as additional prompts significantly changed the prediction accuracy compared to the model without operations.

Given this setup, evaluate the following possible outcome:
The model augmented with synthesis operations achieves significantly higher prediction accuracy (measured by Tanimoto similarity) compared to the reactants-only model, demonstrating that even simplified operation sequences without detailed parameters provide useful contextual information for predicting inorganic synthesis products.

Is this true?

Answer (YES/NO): NO